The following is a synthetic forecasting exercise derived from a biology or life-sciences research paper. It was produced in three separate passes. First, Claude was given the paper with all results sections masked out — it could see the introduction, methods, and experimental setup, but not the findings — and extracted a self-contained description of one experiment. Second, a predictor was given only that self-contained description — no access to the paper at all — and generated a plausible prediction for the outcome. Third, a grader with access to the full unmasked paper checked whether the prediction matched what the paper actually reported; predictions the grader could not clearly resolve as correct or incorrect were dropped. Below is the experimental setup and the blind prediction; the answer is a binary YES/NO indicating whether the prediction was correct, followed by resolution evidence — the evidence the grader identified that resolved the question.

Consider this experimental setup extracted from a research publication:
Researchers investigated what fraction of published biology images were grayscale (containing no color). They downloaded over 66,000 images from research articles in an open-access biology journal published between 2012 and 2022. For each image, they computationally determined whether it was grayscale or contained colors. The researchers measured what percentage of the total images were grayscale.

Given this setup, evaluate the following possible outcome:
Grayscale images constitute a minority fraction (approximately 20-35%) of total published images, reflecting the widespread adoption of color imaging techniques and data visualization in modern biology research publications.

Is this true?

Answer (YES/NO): NO